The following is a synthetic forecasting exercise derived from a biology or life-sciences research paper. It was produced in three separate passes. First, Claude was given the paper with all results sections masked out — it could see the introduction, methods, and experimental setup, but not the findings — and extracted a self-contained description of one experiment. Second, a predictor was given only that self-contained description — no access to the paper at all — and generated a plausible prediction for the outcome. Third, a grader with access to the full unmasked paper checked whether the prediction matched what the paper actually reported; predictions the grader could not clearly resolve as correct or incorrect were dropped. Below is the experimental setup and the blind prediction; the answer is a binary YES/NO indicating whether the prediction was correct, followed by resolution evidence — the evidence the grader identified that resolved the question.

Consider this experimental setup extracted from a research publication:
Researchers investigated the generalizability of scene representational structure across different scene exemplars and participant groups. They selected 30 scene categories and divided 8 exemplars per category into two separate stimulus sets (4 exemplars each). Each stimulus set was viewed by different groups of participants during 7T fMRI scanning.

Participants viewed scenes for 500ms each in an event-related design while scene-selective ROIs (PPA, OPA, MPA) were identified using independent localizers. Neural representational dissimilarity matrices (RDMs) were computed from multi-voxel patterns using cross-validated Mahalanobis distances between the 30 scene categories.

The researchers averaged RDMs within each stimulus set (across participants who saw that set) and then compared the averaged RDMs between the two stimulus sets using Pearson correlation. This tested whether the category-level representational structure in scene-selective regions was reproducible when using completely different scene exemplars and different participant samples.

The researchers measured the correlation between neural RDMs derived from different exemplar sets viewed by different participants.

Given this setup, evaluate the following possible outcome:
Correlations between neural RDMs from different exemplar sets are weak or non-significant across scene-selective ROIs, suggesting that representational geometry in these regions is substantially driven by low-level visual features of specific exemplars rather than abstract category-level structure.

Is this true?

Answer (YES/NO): NO